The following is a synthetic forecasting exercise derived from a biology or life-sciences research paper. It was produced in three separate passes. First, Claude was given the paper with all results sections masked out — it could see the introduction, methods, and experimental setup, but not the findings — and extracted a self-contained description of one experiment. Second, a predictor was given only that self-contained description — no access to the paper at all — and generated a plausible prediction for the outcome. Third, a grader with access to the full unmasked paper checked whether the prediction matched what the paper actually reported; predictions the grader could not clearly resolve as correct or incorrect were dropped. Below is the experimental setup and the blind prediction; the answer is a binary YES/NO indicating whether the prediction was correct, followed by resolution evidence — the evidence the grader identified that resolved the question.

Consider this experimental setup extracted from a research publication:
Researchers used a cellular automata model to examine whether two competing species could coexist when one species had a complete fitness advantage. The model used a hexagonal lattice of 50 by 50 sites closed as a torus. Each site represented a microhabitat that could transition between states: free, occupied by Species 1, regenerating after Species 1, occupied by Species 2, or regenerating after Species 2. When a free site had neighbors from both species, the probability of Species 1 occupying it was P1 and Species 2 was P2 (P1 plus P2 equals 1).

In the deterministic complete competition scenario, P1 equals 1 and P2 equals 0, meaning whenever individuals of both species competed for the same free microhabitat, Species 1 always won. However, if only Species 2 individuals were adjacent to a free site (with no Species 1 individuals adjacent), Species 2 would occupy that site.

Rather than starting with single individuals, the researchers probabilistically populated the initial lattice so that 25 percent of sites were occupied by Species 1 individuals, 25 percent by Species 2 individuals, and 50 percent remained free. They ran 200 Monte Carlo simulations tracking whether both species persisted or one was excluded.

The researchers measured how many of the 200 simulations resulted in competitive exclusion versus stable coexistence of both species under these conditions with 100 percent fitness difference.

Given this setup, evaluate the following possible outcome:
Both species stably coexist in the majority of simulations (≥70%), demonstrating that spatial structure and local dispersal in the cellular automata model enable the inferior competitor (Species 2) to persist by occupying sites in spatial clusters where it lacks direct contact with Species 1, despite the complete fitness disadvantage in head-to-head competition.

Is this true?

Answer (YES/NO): NO